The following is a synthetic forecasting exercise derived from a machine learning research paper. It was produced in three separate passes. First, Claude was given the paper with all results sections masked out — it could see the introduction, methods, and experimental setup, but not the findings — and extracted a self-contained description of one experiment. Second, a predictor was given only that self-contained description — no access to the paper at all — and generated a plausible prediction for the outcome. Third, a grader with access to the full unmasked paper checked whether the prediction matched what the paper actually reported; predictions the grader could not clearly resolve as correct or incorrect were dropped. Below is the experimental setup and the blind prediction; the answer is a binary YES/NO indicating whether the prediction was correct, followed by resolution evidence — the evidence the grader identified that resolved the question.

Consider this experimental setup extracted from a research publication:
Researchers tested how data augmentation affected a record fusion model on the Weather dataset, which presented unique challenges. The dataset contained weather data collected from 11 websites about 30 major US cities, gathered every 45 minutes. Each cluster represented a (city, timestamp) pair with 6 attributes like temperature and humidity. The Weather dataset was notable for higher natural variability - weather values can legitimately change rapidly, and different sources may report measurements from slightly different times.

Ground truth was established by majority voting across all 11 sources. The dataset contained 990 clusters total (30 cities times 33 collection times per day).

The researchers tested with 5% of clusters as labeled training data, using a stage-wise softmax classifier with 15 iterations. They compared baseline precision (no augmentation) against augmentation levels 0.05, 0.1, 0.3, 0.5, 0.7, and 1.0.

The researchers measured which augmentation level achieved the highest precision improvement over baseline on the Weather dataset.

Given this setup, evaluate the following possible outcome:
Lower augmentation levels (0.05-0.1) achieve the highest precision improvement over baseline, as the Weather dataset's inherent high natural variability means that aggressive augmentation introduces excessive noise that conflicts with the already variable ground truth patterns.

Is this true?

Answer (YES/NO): YES